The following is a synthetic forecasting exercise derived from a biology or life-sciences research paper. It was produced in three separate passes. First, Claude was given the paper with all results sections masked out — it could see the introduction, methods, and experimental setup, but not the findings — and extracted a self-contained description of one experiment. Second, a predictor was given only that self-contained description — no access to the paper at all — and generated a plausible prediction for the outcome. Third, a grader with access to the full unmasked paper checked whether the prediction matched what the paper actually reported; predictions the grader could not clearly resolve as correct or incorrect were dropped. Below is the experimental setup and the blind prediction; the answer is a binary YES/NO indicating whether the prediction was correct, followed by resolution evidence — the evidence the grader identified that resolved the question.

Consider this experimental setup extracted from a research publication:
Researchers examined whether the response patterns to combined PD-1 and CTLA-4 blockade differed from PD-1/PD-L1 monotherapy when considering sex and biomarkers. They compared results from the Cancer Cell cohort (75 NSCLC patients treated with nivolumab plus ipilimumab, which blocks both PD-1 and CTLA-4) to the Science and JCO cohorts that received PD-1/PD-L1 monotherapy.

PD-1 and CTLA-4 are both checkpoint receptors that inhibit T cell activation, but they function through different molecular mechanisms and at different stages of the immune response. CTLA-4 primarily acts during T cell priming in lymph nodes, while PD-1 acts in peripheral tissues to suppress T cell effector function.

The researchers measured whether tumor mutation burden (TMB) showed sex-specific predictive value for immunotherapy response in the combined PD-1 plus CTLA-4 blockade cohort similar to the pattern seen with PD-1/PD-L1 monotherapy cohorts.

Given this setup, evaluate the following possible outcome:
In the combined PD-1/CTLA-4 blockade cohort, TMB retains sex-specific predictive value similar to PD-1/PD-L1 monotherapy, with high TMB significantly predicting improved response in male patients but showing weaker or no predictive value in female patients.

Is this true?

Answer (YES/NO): NO